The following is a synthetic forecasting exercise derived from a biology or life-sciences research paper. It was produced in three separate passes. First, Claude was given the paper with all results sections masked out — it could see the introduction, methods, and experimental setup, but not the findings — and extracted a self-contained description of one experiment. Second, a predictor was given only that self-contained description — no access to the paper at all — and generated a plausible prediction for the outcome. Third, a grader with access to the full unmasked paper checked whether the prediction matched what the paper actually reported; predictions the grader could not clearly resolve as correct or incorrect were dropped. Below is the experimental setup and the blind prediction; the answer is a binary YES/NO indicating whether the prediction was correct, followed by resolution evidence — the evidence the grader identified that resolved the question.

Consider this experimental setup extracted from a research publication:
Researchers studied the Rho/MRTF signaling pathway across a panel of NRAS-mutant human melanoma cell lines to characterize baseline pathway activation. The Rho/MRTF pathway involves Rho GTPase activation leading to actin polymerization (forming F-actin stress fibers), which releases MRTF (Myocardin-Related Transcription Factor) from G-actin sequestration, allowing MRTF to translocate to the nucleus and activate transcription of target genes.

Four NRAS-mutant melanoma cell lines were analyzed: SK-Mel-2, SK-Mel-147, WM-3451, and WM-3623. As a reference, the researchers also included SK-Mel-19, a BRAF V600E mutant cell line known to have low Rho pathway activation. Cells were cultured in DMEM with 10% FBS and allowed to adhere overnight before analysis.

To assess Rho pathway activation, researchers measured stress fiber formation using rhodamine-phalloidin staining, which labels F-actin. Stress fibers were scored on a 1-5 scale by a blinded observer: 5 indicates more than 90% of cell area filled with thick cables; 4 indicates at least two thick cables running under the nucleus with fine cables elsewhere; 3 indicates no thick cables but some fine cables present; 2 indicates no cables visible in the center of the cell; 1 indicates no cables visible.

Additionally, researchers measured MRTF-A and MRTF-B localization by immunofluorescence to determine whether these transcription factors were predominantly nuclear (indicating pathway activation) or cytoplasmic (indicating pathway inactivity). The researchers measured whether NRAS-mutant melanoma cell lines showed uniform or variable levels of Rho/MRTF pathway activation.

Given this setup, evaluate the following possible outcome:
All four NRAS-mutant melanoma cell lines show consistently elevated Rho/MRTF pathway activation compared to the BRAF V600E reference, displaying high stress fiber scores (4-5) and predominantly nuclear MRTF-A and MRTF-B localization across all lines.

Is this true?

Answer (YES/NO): NO